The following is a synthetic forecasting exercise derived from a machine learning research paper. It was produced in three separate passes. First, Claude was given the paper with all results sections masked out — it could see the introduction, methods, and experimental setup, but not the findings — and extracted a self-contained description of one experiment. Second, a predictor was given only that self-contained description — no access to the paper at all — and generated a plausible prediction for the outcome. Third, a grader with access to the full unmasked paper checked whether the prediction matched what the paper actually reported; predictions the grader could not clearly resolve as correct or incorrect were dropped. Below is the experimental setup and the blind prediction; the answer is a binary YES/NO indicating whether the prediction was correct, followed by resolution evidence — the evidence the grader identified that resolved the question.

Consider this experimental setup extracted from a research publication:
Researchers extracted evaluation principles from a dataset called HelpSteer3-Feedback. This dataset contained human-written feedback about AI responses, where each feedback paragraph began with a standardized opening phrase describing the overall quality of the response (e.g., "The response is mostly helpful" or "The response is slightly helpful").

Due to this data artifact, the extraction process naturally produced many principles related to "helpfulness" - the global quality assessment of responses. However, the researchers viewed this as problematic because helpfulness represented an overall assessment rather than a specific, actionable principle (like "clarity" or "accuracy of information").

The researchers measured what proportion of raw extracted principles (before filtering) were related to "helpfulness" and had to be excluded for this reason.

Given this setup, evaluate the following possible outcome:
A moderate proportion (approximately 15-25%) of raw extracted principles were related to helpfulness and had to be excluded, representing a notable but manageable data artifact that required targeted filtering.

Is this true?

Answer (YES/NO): NO